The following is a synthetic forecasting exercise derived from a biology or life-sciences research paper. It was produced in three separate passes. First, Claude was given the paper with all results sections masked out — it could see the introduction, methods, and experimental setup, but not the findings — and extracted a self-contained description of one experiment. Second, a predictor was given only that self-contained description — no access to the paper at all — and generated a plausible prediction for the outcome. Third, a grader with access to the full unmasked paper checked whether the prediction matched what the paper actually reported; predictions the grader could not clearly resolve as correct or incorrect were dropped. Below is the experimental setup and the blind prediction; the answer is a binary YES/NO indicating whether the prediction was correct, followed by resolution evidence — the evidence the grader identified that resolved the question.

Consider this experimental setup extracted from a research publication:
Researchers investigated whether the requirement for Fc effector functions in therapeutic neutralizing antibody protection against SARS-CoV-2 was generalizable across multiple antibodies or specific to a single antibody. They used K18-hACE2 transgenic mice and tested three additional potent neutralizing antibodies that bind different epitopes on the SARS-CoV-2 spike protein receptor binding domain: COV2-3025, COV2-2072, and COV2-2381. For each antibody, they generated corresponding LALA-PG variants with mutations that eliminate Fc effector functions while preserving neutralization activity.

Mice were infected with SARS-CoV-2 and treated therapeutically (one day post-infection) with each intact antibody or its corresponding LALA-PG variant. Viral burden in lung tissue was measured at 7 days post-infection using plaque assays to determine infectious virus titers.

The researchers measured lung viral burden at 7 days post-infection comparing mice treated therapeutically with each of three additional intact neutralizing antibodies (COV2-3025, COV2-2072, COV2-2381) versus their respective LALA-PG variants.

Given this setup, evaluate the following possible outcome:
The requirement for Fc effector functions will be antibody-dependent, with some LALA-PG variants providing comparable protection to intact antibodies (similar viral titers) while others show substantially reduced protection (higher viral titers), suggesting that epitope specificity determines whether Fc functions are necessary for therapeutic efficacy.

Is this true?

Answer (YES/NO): YES